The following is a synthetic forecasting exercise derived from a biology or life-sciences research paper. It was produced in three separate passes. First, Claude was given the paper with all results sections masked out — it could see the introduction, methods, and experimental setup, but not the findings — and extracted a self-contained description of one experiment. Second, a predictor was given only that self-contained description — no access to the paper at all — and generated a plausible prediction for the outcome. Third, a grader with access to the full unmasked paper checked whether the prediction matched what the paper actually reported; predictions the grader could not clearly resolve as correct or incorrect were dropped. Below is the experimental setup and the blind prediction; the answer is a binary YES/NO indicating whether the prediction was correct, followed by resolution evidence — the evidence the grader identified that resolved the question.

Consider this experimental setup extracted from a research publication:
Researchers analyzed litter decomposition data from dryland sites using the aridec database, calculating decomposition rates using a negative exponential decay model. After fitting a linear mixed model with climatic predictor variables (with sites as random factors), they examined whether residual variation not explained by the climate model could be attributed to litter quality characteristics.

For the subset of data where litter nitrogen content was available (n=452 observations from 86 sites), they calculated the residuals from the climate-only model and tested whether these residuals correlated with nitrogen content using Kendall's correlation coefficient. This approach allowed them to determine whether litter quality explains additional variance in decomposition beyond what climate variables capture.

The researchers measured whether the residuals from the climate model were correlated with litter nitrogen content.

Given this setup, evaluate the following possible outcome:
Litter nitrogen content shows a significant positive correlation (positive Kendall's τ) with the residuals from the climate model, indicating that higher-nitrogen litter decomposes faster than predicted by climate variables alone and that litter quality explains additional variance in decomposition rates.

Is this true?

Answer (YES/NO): YES